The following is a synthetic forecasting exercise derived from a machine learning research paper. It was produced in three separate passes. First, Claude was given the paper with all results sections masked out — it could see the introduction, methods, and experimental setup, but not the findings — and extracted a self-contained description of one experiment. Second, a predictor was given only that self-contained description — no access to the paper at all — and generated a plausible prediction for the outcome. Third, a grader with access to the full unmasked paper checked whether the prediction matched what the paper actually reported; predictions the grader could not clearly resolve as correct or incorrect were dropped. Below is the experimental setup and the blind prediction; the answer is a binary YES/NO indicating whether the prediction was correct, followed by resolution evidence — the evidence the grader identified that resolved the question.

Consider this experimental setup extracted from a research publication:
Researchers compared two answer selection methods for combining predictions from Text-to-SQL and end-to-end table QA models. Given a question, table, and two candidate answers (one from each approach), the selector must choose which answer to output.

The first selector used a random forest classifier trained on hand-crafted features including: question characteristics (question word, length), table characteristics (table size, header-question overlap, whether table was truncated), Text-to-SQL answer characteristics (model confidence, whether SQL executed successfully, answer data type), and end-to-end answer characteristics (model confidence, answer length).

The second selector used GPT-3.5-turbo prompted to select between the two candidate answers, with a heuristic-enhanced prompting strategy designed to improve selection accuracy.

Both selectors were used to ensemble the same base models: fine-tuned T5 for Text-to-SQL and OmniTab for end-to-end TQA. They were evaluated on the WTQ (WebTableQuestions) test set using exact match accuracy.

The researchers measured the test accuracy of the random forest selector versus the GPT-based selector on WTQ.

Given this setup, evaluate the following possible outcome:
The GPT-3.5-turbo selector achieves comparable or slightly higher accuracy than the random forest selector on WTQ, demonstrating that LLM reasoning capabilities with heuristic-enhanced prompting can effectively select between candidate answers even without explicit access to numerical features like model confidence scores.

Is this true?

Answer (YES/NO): NO